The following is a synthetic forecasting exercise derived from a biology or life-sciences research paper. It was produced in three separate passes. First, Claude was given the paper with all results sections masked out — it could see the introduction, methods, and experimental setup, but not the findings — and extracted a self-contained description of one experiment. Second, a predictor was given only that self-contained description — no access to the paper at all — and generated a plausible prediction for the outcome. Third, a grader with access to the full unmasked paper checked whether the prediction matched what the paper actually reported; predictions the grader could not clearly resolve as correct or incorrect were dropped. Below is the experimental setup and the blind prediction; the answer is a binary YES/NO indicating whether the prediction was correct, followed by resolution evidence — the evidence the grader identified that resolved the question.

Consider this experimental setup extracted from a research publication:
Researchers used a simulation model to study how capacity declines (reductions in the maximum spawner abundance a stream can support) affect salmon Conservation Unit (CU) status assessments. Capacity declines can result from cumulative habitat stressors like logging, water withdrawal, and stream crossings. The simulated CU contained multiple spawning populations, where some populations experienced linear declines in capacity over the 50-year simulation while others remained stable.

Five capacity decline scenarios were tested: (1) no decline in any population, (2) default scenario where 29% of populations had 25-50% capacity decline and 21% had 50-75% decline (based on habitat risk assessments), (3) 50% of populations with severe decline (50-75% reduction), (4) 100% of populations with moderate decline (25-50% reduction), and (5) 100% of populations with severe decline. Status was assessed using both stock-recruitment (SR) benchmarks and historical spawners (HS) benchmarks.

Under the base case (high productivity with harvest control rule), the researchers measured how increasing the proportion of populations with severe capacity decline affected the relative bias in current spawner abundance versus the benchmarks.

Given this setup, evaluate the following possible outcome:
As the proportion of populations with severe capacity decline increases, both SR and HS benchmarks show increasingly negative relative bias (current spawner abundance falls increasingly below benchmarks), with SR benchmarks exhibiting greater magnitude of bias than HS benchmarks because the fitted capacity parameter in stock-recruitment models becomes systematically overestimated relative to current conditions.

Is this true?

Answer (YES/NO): NO